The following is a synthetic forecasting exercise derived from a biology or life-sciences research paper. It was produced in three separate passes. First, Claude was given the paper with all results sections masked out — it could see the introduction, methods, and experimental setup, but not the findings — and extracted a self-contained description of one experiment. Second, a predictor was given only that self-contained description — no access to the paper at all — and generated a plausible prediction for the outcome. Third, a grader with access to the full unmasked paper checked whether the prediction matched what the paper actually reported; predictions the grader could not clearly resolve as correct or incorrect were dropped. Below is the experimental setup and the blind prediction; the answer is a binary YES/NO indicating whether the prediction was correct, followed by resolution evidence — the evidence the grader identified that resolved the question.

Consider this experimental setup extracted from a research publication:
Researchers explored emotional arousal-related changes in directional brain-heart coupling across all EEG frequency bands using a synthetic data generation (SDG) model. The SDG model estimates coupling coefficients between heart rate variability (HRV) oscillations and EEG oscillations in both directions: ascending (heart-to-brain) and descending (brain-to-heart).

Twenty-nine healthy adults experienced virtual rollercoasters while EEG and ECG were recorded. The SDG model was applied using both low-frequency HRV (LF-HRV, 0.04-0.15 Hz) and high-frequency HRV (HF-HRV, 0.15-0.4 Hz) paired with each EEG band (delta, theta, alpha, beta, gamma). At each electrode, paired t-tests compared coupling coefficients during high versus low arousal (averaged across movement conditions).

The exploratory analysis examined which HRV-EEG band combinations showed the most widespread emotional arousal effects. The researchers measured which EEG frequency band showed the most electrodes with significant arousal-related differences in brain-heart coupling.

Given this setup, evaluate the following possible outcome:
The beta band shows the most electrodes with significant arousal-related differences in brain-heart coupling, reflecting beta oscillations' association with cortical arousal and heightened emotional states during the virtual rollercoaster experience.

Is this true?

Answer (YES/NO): NO